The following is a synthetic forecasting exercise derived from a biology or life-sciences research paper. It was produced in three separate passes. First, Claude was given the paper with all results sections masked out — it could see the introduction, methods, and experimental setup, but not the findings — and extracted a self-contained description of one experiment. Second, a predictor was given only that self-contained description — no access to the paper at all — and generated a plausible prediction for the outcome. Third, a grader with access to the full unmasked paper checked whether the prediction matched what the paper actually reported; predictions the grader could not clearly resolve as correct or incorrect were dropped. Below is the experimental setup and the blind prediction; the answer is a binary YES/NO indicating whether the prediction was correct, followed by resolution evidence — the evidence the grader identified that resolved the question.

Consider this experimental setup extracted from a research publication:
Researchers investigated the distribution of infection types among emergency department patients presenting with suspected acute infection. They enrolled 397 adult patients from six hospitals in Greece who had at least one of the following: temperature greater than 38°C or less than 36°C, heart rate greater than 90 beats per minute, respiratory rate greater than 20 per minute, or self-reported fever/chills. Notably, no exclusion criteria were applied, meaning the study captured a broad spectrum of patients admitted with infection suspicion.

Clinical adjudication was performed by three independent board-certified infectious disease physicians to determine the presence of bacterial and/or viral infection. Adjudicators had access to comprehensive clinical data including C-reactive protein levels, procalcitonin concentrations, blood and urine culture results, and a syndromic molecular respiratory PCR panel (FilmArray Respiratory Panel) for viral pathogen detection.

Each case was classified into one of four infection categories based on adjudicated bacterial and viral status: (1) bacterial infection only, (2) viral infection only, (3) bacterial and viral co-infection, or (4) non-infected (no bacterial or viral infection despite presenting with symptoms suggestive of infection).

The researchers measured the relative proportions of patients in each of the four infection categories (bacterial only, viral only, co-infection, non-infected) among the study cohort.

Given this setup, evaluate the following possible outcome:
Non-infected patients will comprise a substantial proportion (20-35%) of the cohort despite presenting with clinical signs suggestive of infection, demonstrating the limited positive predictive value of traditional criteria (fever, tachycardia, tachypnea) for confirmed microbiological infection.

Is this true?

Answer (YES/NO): NO